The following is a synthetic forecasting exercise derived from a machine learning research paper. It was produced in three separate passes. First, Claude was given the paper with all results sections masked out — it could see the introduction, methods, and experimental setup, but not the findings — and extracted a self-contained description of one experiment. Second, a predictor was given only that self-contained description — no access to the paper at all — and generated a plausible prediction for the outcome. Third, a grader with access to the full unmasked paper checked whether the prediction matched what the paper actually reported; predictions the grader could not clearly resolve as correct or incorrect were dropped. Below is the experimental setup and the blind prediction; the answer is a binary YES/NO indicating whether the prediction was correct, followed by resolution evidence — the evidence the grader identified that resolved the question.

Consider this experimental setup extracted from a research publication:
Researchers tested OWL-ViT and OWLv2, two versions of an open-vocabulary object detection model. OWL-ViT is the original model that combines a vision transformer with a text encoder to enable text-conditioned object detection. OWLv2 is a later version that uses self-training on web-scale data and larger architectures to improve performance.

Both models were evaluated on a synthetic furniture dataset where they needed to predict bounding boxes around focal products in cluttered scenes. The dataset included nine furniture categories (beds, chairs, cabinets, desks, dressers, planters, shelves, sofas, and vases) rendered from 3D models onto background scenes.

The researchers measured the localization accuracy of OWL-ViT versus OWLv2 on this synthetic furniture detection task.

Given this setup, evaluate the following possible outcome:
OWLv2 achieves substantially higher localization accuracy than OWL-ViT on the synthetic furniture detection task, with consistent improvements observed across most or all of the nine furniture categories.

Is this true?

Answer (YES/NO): NO